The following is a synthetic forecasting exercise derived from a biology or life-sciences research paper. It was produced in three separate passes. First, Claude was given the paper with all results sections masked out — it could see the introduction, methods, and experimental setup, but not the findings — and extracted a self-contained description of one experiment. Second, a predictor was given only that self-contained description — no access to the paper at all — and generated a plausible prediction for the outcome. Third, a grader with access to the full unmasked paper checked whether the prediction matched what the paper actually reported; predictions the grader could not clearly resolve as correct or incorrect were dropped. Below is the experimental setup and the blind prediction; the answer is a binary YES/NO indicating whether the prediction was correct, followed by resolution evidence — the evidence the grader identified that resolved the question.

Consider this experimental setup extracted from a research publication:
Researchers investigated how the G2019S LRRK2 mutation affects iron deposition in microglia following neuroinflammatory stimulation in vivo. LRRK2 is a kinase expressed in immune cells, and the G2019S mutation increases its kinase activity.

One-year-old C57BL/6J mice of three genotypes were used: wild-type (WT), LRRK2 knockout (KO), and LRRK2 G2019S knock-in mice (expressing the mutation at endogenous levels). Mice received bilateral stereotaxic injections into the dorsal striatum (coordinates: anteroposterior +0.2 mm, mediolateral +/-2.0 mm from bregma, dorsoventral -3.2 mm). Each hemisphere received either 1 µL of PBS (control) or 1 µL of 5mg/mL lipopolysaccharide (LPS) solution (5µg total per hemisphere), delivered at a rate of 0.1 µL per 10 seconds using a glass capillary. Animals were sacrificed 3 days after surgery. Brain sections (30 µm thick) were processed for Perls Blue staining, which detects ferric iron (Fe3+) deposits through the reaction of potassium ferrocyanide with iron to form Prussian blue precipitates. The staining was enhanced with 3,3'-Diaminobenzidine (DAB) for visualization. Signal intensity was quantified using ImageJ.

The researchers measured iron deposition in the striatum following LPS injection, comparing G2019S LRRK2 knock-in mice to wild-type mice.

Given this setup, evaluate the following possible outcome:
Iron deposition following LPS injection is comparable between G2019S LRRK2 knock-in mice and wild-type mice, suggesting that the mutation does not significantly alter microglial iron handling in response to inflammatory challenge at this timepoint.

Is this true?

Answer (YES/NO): NO